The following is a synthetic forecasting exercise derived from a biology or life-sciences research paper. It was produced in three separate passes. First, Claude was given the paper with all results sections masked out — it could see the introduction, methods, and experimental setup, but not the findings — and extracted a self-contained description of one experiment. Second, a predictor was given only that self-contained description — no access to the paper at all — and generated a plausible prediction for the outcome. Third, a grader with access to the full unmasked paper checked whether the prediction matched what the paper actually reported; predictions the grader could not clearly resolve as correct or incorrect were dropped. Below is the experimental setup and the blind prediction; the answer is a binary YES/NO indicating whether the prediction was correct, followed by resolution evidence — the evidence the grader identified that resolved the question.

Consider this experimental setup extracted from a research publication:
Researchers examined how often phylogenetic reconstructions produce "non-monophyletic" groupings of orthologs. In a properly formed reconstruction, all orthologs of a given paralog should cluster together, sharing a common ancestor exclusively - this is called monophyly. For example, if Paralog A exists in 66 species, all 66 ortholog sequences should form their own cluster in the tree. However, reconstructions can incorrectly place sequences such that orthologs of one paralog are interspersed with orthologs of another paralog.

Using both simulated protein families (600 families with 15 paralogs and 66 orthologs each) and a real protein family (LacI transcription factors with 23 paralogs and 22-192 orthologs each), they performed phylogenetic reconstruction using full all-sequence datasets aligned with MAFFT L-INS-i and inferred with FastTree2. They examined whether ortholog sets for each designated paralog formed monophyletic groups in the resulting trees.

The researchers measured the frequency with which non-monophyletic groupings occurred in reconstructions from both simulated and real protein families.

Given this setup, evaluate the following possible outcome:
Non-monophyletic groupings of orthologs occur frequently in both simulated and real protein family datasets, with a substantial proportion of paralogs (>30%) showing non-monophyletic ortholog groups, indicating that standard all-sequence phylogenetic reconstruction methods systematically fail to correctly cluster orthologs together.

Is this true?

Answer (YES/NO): NO